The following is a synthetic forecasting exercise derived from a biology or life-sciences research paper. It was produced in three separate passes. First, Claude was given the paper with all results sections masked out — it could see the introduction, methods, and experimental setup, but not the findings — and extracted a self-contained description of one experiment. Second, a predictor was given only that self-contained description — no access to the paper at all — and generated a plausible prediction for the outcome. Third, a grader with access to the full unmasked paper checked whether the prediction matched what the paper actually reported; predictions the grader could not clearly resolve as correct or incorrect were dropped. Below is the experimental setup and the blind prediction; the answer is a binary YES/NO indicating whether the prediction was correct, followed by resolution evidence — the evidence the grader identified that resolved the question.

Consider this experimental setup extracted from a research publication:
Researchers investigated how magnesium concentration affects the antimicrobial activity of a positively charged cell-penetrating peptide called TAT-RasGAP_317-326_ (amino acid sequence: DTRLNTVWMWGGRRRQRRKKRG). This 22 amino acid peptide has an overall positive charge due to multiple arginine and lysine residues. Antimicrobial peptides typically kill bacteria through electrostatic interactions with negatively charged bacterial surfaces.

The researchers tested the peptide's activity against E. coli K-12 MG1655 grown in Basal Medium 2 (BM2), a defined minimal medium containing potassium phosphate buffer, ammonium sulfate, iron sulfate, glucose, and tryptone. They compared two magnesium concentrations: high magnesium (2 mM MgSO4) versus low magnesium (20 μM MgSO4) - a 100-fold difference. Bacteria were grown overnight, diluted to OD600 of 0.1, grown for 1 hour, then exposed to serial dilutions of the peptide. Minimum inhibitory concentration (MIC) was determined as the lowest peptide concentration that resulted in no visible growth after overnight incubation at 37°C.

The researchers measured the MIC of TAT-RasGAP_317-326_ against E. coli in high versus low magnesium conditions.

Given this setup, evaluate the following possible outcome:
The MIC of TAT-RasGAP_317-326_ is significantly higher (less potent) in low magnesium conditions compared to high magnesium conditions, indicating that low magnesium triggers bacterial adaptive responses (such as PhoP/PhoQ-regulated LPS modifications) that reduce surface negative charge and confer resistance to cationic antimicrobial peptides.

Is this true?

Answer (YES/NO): NO